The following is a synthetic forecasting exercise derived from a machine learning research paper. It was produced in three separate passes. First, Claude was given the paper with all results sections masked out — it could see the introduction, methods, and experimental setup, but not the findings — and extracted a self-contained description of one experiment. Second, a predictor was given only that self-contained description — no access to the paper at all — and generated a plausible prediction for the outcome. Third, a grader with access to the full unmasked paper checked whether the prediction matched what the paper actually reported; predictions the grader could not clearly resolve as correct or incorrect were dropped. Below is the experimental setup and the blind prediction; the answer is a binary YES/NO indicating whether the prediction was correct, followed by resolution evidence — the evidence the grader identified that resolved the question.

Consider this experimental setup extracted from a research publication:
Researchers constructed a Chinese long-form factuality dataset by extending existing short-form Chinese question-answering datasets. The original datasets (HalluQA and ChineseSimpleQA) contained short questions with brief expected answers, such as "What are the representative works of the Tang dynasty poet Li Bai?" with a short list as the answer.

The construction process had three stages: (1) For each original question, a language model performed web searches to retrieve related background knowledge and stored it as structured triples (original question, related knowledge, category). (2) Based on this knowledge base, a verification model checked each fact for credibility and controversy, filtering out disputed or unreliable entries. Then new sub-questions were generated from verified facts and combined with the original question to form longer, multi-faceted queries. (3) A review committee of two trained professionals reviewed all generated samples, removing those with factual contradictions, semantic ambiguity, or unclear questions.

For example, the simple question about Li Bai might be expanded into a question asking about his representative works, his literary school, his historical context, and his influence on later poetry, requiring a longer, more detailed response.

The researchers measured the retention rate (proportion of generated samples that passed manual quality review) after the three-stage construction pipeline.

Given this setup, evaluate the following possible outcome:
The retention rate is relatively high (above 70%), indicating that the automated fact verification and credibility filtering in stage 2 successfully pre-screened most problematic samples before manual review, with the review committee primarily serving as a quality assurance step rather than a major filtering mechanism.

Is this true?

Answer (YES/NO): YES